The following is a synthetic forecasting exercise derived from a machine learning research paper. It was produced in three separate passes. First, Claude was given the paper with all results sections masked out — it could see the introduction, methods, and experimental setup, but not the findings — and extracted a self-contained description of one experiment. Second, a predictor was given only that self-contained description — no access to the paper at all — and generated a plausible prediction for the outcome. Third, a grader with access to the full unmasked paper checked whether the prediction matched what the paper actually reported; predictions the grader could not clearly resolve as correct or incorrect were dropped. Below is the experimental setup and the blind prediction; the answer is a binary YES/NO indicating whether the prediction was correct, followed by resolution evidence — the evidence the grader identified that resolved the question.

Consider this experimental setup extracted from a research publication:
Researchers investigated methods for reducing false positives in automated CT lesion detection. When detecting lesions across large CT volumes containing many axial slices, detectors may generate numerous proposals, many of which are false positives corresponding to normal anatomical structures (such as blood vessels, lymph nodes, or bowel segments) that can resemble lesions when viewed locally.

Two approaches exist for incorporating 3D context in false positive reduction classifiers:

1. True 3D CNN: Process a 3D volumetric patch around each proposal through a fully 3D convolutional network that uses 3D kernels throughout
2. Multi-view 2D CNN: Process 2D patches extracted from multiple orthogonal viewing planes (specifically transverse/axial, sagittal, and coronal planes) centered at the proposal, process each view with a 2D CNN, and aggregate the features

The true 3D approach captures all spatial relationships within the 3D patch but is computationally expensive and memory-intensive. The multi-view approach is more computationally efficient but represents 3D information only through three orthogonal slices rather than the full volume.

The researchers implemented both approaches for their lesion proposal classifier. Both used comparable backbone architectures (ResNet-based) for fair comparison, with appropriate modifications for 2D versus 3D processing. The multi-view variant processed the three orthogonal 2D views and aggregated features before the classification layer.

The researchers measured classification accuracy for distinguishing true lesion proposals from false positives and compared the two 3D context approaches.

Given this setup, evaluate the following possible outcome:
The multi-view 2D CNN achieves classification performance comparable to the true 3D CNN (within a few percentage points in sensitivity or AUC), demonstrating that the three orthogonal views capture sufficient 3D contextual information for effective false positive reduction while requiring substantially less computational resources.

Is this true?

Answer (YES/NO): NO